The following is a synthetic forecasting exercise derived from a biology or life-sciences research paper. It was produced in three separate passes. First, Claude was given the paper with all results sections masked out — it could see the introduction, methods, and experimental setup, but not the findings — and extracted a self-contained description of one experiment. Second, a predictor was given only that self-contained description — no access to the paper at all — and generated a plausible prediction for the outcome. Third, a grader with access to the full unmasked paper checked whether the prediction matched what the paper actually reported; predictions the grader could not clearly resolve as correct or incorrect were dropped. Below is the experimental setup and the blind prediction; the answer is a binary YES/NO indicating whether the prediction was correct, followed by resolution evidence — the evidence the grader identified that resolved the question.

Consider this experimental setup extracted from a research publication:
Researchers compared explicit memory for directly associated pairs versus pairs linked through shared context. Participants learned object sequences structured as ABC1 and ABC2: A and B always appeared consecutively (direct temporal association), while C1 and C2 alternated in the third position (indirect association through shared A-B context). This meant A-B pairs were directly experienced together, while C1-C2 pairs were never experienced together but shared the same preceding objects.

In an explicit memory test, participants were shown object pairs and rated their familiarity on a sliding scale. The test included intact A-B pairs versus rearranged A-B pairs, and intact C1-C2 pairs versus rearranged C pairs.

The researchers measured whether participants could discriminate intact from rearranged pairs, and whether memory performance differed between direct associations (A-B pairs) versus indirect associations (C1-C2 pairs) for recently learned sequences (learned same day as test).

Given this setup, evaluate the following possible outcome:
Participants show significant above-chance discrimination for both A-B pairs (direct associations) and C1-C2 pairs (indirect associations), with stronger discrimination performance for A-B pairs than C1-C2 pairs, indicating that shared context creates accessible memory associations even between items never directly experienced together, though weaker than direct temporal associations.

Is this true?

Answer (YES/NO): YES